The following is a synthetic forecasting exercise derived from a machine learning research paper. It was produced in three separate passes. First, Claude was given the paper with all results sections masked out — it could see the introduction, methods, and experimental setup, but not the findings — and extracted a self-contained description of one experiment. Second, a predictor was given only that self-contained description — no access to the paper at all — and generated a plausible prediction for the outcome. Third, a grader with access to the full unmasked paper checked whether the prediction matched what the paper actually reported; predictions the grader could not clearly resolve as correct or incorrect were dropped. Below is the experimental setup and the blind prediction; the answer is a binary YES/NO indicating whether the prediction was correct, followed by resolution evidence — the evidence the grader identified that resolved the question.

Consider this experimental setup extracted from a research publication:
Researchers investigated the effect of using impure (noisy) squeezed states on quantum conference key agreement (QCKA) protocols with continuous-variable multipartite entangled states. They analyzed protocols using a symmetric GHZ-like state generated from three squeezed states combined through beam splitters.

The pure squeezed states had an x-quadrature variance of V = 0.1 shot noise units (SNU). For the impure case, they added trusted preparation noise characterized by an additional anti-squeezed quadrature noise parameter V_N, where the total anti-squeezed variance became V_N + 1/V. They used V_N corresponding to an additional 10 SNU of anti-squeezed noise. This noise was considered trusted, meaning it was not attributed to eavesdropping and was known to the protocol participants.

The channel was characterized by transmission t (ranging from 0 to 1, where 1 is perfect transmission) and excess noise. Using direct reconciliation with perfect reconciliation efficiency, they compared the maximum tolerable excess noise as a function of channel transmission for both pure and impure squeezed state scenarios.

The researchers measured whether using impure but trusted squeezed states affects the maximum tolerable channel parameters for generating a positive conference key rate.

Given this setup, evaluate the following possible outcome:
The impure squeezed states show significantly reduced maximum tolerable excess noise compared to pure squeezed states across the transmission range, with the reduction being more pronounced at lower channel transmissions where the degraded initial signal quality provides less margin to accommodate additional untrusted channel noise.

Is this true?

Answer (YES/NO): NO